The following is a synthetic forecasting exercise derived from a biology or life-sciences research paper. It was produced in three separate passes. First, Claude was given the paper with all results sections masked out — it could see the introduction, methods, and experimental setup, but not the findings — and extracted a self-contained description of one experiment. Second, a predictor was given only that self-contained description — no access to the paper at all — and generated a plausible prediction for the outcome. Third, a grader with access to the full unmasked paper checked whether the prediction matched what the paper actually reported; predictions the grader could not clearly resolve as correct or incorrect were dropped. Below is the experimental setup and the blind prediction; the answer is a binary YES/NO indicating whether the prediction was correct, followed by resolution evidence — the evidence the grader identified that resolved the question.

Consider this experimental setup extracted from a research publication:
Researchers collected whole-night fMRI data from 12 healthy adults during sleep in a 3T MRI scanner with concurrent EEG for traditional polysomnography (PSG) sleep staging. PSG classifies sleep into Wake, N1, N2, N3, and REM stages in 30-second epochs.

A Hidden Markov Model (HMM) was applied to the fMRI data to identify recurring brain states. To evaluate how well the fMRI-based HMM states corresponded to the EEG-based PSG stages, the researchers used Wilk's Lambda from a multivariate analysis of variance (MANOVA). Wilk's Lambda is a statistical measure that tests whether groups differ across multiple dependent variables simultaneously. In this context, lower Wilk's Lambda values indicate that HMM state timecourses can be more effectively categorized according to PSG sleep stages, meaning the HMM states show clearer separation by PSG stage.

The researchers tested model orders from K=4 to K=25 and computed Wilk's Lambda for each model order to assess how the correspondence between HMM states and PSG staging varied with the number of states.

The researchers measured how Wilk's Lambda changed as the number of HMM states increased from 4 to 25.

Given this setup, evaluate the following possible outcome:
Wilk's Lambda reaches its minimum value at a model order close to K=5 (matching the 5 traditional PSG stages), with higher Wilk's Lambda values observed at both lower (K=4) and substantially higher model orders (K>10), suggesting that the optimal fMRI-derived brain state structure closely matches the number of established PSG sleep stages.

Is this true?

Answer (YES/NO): NO